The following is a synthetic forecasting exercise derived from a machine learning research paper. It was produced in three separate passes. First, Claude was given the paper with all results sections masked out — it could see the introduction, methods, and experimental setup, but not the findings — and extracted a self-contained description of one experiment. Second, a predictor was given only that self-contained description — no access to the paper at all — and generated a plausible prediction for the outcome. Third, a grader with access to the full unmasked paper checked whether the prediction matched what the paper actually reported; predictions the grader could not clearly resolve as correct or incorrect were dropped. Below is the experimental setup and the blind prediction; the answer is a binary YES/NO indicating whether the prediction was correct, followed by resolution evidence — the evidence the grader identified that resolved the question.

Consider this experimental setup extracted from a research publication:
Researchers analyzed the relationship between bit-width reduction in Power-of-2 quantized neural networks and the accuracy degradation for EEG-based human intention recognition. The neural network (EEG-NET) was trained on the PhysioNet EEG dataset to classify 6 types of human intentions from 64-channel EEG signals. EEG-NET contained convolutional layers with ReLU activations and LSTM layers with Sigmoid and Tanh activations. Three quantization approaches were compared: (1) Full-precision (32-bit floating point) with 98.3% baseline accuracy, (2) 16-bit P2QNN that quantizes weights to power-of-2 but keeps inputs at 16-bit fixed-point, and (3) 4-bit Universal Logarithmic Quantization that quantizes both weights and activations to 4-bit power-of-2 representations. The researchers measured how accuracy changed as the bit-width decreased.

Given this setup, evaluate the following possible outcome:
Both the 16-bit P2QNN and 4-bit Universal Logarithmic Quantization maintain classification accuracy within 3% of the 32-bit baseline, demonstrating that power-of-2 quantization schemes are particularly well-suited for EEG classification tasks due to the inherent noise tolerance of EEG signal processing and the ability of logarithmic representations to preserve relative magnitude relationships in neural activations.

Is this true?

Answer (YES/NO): YES